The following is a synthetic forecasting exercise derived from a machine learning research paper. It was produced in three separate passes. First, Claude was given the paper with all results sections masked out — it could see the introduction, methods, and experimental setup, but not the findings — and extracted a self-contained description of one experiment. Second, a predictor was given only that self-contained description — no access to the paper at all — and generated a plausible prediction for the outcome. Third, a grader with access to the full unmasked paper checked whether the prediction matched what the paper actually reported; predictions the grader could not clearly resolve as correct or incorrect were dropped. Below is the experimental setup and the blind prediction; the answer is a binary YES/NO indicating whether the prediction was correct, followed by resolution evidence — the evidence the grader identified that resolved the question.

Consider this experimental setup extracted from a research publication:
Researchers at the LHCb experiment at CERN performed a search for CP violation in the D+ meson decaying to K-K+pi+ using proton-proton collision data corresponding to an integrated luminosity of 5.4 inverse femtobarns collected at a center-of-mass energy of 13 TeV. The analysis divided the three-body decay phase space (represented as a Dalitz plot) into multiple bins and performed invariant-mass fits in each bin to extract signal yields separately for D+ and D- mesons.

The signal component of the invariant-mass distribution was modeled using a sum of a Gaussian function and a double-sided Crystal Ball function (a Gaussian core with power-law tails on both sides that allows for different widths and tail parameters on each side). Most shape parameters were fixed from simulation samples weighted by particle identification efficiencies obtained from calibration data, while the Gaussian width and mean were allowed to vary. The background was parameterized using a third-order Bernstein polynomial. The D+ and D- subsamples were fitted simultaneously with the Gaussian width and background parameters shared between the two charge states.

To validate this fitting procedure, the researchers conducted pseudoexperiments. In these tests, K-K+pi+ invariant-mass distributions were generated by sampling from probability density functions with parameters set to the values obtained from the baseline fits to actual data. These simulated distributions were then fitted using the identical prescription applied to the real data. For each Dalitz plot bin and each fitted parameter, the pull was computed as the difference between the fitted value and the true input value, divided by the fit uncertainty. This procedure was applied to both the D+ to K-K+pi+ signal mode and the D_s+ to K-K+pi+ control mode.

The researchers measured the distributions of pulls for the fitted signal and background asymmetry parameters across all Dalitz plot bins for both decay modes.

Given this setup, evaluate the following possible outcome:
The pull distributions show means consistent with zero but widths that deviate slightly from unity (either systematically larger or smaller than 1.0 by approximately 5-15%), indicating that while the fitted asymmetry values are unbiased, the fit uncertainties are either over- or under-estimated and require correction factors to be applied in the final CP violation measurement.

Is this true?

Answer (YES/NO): NO